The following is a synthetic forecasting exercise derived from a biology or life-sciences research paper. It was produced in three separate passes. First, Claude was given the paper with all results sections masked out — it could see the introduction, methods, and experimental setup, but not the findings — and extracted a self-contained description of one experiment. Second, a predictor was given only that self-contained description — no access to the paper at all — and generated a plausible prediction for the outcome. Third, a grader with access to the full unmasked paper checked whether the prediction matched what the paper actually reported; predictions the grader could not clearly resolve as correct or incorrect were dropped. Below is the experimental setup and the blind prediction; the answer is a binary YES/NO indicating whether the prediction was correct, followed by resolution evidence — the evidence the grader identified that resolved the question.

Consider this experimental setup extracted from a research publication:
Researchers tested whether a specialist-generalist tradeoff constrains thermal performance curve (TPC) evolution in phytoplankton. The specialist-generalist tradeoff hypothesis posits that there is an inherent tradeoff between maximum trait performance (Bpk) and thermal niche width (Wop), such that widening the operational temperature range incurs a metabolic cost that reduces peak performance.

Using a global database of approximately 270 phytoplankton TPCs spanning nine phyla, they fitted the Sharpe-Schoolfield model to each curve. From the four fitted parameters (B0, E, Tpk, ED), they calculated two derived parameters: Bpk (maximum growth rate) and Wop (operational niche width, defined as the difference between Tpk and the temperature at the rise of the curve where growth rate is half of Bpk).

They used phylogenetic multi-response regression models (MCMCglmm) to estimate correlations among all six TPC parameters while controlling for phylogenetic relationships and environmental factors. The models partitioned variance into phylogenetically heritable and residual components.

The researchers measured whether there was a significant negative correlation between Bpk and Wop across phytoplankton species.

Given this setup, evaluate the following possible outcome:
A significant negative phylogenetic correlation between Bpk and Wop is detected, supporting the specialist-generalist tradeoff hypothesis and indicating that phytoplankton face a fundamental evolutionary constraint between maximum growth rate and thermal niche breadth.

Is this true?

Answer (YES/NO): NO